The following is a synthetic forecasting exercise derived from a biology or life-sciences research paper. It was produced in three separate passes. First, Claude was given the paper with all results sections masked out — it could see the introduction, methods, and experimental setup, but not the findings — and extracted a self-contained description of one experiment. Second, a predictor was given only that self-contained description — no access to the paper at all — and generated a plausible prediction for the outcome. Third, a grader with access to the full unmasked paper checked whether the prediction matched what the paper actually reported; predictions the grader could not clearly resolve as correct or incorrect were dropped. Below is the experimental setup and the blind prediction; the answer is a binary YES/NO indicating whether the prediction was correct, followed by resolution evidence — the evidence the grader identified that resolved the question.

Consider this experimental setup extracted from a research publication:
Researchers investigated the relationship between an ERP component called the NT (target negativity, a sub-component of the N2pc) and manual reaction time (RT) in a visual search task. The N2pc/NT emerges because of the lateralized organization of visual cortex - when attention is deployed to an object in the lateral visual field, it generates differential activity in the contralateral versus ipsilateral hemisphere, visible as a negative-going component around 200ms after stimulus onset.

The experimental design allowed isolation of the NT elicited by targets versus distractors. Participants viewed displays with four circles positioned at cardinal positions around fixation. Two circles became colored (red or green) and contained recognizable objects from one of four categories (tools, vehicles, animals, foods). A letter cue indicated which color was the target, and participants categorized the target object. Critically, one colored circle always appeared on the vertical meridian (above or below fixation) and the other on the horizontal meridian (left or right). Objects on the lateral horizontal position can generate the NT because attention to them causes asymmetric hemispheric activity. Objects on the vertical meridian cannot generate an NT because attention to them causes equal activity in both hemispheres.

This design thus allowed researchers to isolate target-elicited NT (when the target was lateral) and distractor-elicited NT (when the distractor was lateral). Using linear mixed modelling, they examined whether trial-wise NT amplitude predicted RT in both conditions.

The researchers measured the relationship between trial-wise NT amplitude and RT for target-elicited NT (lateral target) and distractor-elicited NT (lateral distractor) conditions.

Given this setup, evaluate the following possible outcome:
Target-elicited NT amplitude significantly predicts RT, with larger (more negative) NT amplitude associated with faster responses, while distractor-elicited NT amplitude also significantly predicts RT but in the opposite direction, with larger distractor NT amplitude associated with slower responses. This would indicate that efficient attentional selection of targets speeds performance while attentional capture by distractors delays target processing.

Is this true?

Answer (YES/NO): NO